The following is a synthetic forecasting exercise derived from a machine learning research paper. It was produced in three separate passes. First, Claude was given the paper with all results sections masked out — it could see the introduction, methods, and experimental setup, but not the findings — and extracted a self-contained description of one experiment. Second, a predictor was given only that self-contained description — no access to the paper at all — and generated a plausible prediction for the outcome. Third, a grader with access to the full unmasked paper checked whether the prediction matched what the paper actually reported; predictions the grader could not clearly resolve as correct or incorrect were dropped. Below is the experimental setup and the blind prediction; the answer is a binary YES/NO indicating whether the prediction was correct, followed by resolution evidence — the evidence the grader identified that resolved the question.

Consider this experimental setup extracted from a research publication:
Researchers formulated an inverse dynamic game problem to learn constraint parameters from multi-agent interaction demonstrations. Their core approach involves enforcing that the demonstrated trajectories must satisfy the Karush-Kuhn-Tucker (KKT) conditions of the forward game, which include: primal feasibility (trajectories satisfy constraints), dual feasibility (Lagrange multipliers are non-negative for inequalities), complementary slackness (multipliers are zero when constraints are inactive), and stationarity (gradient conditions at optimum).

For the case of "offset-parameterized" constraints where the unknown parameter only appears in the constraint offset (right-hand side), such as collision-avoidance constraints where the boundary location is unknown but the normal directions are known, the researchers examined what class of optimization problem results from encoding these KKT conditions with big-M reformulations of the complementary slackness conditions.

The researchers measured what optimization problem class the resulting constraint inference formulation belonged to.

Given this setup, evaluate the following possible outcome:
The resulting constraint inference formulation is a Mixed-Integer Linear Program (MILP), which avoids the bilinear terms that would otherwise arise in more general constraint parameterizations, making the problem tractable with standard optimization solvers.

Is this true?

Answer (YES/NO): YES